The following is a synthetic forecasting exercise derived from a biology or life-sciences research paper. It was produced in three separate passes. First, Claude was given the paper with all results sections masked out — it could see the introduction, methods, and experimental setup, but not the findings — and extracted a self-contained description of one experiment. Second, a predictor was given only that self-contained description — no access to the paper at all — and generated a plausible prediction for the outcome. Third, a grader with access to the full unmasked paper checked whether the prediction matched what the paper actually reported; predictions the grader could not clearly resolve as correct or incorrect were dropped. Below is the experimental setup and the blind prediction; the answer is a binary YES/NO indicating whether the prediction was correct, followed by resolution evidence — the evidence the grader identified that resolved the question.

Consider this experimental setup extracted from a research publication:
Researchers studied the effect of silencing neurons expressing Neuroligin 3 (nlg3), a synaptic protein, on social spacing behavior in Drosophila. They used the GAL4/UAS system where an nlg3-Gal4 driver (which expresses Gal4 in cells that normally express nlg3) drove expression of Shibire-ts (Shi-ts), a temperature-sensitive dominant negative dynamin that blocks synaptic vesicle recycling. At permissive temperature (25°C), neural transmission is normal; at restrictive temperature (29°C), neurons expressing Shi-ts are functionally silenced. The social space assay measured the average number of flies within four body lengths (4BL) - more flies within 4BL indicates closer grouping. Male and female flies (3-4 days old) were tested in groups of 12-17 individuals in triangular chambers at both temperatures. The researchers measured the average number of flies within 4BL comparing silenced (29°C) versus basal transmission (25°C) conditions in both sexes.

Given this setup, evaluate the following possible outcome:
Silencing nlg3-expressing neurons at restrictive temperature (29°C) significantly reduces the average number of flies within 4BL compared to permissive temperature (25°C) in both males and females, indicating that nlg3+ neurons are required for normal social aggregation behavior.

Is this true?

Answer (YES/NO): NO